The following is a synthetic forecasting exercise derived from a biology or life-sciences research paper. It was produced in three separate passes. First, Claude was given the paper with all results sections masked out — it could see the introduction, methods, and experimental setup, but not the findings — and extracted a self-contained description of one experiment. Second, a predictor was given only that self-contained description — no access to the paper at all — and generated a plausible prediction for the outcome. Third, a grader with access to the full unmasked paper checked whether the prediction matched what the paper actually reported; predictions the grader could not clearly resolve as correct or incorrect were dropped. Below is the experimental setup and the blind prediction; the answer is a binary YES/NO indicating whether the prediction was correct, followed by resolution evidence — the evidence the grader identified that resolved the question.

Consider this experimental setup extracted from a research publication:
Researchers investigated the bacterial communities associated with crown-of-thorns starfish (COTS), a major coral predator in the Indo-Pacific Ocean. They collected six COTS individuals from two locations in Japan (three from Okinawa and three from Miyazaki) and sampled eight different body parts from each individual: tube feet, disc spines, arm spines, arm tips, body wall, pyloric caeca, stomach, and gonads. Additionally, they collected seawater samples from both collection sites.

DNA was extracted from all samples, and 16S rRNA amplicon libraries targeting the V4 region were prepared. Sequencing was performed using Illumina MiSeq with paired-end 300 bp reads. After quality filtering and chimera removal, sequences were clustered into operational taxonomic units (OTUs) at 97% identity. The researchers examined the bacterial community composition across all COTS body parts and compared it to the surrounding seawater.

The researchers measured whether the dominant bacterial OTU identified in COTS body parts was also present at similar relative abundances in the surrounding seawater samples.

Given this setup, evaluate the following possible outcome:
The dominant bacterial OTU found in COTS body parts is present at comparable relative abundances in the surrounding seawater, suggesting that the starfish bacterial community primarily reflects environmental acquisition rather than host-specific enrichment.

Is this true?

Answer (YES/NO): NO